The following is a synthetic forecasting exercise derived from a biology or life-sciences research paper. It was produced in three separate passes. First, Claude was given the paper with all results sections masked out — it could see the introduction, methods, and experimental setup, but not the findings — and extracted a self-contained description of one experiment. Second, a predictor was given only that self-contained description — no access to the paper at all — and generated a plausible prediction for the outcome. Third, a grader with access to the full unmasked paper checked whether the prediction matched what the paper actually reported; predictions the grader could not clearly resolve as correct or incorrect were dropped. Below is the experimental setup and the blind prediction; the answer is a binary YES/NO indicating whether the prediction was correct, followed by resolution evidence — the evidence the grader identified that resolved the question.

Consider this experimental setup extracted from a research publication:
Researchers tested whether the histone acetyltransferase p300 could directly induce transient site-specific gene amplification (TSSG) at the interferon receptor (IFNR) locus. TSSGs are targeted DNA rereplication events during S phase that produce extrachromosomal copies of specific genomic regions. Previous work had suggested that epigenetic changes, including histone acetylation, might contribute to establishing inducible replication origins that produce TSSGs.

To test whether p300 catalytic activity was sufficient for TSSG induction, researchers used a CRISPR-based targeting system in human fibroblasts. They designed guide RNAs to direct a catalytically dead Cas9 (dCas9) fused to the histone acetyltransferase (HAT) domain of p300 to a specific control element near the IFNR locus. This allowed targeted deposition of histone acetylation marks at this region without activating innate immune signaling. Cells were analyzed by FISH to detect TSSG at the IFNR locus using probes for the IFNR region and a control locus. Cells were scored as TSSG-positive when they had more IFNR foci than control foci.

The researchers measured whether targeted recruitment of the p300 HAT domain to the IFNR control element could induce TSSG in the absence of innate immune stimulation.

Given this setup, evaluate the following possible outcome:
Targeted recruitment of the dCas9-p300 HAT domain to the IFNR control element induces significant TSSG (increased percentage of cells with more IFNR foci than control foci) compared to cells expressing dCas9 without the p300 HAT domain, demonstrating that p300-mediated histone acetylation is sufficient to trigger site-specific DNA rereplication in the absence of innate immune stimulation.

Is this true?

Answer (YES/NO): YES